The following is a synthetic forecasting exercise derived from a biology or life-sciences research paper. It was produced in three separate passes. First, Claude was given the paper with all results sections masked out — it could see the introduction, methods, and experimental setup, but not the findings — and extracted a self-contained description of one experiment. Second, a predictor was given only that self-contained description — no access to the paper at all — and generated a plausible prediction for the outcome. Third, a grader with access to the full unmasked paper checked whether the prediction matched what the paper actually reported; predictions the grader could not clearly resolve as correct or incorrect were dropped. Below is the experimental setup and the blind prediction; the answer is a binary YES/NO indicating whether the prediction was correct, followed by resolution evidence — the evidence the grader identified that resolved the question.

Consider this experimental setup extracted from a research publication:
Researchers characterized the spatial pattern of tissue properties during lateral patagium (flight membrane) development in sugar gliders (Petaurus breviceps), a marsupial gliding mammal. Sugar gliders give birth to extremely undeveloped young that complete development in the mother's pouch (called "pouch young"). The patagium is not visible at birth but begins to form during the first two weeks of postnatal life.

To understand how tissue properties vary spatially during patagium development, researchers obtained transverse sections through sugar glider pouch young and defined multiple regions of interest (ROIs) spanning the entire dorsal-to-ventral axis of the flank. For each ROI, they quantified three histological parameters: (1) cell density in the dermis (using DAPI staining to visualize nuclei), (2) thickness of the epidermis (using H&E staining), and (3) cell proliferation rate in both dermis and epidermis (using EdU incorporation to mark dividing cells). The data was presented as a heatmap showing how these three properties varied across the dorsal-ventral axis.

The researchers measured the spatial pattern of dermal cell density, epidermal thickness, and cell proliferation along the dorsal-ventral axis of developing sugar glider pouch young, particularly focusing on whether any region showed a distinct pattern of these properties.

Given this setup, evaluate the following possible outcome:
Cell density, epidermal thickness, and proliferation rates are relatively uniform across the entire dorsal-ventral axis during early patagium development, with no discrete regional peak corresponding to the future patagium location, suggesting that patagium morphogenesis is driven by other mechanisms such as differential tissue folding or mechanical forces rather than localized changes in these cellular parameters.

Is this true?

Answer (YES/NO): NO